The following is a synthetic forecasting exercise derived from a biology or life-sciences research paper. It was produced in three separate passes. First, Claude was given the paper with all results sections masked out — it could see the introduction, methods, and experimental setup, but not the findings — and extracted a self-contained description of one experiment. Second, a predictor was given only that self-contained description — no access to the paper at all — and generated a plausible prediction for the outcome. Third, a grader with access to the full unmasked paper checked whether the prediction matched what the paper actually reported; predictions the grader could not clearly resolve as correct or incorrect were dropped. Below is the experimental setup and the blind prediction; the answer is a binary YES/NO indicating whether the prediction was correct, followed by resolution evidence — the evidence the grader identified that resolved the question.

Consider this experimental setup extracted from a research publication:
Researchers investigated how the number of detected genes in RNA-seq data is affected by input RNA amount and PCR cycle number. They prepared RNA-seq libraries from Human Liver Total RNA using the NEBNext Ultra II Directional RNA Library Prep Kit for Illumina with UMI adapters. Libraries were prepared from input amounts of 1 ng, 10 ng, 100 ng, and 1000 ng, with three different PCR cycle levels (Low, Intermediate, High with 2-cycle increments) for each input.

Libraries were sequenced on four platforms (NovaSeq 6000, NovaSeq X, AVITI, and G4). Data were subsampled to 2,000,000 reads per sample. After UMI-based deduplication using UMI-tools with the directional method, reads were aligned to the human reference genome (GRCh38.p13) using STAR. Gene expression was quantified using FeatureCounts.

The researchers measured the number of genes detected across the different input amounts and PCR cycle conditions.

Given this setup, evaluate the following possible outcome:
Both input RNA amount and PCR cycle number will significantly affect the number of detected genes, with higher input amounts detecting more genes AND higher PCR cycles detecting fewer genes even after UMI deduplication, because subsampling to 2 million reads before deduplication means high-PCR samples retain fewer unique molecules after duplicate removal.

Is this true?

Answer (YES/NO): NO